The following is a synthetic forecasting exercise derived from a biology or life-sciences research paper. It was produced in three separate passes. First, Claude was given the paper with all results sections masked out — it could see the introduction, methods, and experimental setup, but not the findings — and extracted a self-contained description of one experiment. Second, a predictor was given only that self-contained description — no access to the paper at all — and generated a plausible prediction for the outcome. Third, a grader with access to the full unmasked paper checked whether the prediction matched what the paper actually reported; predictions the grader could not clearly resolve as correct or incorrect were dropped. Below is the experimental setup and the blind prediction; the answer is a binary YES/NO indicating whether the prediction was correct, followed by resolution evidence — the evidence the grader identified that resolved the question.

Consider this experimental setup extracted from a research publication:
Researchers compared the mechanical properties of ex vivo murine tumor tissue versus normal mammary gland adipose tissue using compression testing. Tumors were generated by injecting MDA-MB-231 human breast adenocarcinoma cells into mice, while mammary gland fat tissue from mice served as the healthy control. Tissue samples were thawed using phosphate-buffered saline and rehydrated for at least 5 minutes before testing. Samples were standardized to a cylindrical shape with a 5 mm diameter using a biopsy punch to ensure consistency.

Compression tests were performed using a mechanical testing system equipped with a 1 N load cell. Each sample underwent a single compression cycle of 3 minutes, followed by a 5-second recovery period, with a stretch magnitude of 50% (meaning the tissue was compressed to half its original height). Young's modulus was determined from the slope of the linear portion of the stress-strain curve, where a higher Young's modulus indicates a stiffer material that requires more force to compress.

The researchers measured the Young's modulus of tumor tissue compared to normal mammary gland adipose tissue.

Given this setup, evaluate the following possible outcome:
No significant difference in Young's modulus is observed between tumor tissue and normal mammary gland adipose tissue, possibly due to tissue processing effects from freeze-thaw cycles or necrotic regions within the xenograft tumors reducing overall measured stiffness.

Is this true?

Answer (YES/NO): NO